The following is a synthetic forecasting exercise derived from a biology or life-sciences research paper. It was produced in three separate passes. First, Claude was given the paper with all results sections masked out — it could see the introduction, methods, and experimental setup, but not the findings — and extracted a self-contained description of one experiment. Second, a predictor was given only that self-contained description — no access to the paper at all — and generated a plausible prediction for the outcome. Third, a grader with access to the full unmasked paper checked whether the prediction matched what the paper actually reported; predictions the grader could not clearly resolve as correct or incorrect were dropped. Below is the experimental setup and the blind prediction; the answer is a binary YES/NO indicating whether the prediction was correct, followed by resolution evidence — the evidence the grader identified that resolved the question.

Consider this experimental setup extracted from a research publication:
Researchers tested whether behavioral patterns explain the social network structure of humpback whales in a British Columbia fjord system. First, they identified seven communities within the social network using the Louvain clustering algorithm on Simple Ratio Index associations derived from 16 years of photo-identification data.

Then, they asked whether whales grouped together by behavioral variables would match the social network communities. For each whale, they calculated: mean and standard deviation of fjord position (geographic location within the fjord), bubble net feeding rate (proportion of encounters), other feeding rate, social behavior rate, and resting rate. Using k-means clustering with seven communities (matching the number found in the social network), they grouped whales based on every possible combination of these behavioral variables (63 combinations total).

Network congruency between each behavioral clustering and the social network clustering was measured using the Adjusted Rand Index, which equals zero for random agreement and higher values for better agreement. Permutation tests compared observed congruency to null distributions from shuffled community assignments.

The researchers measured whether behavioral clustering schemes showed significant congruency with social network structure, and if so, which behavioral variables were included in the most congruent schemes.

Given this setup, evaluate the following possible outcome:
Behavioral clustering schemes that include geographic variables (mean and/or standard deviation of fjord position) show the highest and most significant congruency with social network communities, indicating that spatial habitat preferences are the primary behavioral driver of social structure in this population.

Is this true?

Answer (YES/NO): NO